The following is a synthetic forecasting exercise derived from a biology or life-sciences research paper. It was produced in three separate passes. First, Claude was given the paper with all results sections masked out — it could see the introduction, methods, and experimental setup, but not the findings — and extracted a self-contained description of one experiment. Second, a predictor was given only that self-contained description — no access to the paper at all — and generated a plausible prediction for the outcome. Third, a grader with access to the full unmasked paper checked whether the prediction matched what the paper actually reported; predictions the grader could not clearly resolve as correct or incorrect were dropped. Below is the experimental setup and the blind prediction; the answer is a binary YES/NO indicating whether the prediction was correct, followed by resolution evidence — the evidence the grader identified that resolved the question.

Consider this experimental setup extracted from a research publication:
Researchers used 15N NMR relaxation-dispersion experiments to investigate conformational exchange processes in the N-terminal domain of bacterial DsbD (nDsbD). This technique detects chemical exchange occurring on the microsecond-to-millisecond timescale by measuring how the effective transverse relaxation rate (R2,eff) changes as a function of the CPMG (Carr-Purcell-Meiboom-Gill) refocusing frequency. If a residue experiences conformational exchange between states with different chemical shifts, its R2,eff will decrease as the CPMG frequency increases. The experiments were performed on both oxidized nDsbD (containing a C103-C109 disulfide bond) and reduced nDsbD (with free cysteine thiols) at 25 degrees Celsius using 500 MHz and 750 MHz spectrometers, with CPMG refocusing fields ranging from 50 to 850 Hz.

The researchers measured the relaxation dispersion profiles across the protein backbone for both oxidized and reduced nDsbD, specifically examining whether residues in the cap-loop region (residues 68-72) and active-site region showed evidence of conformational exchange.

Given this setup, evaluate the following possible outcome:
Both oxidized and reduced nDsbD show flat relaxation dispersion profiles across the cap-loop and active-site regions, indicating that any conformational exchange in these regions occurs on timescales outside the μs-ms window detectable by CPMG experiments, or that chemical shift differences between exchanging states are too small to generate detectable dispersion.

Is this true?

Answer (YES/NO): NO